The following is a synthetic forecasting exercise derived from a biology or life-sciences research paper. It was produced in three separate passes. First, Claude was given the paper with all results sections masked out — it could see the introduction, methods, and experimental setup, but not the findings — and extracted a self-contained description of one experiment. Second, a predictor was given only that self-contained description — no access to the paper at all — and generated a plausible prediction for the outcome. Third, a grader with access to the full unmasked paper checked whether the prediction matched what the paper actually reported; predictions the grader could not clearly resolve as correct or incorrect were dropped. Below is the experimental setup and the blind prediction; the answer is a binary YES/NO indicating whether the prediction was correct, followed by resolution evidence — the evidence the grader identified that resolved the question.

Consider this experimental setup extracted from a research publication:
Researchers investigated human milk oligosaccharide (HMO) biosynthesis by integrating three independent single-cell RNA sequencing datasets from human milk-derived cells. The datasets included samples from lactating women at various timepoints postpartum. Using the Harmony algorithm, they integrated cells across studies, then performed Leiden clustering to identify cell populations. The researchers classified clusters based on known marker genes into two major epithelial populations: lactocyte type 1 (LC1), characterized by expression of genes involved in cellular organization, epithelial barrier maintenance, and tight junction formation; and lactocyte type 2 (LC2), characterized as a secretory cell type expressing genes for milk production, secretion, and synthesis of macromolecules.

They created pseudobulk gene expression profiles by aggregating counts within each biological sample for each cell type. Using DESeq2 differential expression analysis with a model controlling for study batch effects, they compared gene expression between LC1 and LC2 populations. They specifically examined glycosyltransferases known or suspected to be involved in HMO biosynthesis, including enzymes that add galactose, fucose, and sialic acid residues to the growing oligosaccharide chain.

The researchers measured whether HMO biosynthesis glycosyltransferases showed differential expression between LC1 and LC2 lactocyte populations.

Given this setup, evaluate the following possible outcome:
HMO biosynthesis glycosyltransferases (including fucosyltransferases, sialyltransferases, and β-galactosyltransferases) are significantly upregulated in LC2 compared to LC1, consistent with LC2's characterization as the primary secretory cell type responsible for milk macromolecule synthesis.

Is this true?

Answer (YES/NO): NO